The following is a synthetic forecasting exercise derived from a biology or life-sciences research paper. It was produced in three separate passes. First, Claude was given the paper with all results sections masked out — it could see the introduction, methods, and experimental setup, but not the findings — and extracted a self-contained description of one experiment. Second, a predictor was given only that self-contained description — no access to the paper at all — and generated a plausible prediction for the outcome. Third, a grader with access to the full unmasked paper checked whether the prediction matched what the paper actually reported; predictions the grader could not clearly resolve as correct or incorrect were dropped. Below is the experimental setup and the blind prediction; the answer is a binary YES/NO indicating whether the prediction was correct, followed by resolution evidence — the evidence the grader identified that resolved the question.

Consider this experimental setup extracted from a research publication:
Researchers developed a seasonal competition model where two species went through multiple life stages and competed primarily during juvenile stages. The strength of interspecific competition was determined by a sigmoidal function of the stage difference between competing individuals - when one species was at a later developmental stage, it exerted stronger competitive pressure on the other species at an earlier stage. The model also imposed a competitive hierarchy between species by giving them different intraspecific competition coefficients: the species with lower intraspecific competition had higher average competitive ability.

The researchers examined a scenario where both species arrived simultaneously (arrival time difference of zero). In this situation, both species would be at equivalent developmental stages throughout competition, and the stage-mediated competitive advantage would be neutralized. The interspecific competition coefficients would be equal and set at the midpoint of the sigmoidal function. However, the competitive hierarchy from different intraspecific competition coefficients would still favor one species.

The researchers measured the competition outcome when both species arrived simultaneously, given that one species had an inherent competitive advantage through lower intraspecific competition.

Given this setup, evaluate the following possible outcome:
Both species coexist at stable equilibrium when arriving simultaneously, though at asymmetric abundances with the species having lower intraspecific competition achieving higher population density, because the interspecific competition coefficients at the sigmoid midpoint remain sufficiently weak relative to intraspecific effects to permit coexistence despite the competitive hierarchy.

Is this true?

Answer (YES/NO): NO